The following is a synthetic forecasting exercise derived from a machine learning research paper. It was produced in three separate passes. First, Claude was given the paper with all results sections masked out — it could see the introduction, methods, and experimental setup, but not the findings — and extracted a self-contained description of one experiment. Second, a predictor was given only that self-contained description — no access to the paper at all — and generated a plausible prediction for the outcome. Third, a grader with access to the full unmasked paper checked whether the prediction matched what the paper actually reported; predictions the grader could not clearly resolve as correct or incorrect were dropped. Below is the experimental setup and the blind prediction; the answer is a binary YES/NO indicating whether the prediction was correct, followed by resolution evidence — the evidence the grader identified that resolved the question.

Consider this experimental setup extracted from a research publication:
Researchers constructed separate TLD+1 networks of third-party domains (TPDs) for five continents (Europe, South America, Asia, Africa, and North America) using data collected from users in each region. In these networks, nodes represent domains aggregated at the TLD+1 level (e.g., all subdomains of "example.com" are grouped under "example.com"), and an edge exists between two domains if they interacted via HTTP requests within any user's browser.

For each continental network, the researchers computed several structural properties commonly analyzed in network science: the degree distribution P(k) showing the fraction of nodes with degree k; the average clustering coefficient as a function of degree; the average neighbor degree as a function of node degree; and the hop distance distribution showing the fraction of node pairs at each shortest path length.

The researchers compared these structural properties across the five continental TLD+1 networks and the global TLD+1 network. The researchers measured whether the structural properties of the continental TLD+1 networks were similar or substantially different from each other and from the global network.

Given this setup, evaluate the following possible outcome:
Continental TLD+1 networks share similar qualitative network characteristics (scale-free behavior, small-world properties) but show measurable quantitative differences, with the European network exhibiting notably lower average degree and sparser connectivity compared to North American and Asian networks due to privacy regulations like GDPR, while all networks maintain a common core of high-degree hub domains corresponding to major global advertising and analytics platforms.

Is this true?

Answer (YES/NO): NO